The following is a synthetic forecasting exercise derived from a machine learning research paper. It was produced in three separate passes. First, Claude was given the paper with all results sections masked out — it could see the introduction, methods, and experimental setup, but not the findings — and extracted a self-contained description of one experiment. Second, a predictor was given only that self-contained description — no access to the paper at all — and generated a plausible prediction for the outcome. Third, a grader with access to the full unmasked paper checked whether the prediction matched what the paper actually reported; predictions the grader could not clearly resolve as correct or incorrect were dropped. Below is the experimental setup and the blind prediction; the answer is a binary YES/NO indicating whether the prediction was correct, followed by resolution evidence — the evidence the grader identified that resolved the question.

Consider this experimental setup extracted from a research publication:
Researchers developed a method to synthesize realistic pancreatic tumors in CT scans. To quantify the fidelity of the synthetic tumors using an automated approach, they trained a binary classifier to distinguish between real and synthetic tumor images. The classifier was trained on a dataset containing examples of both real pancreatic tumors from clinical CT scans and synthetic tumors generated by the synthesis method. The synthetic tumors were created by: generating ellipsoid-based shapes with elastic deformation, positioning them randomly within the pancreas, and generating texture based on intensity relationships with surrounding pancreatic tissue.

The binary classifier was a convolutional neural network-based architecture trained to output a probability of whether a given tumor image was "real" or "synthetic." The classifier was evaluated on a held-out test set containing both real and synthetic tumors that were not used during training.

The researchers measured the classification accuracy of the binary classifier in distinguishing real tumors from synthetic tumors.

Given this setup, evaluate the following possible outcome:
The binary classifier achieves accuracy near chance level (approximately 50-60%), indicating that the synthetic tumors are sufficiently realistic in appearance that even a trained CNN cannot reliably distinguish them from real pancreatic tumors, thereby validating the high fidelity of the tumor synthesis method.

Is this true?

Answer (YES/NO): NO